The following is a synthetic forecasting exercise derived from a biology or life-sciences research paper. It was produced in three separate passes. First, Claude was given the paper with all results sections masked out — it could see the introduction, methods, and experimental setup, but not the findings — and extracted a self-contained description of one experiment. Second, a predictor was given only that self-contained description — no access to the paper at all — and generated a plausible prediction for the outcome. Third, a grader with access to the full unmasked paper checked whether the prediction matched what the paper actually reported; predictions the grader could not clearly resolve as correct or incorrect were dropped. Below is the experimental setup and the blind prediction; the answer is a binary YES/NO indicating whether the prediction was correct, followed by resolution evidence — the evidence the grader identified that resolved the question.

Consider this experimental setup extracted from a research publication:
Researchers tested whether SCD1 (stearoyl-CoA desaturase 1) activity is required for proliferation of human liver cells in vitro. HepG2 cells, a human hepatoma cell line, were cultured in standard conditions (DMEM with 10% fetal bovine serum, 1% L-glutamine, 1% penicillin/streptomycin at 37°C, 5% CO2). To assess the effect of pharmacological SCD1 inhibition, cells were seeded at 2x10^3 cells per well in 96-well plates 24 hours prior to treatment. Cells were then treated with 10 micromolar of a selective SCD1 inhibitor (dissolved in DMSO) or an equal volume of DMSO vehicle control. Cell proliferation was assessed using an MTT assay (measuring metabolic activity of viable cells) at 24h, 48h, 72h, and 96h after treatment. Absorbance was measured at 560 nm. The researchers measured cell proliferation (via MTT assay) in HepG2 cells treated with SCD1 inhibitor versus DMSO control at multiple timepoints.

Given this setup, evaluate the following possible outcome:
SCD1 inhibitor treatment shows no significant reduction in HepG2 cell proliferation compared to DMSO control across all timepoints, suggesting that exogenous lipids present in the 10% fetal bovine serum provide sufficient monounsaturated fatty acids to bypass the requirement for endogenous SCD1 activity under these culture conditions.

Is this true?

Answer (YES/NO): NO